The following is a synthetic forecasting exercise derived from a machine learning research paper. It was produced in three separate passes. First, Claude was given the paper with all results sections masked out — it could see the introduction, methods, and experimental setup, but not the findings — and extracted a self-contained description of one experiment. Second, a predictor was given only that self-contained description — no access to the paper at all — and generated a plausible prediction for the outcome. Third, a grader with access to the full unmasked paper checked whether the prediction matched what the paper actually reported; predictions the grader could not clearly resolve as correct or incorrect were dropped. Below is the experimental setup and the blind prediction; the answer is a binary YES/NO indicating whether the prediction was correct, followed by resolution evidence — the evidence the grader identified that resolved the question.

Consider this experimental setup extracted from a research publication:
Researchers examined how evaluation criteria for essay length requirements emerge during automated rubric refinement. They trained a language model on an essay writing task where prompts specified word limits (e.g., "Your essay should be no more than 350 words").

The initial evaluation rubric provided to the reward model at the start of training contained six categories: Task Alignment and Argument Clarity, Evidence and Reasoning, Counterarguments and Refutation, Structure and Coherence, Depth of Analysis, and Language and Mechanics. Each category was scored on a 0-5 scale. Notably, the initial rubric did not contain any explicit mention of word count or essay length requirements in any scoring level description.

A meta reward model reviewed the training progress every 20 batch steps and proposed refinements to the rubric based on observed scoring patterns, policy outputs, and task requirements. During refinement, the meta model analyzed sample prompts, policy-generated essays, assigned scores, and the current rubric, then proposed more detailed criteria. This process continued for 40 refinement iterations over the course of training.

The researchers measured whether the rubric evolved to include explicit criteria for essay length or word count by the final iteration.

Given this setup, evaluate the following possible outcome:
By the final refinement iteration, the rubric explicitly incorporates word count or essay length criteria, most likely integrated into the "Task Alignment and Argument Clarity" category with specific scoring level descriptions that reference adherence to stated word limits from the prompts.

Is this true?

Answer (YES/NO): YES